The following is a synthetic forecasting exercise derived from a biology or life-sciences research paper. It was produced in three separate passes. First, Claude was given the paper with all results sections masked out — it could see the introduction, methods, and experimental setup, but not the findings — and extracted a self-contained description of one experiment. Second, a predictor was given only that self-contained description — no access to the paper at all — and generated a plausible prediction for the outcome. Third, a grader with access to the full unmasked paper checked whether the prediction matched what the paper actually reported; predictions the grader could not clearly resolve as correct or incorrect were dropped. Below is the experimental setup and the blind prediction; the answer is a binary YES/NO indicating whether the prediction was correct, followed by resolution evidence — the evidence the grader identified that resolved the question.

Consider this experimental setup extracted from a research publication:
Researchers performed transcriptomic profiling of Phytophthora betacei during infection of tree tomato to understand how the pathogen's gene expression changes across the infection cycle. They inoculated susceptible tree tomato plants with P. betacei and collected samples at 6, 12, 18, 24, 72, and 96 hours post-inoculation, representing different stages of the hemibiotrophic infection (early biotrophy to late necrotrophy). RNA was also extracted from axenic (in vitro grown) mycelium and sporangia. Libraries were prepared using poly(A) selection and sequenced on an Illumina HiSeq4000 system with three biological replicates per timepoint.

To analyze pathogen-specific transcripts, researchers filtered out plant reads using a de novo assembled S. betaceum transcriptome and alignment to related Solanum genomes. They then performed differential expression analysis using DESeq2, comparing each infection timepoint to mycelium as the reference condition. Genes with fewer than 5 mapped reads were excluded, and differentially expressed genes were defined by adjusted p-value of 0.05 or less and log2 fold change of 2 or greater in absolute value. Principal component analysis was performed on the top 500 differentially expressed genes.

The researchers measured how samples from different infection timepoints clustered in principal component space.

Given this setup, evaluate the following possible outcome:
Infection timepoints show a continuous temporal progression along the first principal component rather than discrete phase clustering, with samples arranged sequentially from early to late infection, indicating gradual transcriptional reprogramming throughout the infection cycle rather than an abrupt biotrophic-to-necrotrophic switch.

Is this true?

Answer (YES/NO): NO